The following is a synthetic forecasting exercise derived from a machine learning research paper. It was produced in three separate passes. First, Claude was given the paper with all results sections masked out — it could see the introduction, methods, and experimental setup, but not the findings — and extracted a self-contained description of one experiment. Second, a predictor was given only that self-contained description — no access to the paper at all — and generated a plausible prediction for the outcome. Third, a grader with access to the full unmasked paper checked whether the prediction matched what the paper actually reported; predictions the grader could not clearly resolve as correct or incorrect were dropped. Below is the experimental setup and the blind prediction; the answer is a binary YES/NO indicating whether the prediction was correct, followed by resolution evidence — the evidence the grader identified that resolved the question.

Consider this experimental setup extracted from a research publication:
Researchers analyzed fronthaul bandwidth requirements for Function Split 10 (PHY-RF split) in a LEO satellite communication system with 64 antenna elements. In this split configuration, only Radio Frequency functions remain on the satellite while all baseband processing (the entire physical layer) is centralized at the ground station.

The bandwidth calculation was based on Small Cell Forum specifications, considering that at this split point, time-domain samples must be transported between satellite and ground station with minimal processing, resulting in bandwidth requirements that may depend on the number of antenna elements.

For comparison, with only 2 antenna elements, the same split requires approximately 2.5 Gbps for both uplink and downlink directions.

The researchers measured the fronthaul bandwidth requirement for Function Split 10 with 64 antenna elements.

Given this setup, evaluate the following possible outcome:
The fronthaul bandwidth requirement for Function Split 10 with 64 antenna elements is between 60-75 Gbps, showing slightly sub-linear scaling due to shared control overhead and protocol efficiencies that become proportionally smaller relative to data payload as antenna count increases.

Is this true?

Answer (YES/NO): NO